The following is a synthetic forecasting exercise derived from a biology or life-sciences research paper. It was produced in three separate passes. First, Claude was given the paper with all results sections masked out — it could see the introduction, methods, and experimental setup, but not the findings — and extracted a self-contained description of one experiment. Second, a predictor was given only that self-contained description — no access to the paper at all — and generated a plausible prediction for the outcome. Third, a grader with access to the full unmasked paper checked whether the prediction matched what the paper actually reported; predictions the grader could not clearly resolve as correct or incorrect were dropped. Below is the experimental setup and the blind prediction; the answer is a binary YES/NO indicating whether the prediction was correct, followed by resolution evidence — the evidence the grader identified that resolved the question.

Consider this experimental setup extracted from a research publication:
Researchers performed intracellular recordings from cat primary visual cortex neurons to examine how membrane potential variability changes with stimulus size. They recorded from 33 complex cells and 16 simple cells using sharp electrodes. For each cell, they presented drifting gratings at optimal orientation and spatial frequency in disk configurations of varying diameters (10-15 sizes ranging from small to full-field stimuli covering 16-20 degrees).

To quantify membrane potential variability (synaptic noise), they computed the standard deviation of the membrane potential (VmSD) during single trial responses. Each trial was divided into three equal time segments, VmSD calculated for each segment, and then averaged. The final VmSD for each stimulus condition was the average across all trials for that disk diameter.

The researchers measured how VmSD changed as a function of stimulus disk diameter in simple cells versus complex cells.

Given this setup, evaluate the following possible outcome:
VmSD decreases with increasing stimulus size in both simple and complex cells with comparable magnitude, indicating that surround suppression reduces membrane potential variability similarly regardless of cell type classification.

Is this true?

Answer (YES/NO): NO